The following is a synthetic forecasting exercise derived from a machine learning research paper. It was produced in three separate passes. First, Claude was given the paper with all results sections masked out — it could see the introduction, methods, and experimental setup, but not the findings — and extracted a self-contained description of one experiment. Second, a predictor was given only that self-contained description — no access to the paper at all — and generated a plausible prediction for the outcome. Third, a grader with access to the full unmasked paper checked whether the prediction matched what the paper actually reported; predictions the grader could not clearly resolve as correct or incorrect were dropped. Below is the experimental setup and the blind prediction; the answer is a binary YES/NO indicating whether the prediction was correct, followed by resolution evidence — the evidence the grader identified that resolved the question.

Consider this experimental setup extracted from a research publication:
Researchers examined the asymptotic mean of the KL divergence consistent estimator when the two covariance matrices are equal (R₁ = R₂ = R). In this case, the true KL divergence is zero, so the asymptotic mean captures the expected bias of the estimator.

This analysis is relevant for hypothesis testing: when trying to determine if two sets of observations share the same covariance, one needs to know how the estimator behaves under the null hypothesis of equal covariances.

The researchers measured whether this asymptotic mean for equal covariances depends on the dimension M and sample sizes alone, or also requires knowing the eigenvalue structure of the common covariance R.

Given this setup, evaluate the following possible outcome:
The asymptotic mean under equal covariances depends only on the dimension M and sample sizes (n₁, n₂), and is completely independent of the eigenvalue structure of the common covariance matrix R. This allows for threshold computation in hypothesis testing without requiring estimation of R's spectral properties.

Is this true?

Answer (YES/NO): YES